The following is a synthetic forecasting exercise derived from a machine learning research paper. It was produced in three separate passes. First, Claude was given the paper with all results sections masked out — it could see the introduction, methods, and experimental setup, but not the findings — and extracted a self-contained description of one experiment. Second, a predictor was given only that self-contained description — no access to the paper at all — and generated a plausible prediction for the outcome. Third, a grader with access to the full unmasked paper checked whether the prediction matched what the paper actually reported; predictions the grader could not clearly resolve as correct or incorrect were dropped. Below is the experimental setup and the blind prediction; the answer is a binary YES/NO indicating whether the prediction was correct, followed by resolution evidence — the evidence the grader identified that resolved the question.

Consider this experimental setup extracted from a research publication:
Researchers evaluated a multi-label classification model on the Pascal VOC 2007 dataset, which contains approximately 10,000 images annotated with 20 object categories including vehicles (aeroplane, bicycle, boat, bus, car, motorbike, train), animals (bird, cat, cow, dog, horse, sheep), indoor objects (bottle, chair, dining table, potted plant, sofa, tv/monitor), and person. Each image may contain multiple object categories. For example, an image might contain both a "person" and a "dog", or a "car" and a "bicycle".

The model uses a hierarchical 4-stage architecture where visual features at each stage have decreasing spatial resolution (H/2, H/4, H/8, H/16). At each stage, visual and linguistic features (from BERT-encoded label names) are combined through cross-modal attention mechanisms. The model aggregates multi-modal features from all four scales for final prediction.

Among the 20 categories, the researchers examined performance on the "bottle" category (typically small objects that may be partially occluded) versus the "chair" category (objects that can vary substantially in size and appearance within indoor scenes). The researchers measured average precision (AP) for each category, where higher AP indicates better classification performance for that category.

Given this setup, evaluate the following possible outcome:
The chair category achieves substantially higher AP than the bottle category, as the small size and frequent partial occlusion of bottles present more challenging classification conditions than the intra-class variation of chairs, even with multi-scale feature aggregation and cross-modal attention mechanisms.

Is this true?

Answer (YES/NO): YES